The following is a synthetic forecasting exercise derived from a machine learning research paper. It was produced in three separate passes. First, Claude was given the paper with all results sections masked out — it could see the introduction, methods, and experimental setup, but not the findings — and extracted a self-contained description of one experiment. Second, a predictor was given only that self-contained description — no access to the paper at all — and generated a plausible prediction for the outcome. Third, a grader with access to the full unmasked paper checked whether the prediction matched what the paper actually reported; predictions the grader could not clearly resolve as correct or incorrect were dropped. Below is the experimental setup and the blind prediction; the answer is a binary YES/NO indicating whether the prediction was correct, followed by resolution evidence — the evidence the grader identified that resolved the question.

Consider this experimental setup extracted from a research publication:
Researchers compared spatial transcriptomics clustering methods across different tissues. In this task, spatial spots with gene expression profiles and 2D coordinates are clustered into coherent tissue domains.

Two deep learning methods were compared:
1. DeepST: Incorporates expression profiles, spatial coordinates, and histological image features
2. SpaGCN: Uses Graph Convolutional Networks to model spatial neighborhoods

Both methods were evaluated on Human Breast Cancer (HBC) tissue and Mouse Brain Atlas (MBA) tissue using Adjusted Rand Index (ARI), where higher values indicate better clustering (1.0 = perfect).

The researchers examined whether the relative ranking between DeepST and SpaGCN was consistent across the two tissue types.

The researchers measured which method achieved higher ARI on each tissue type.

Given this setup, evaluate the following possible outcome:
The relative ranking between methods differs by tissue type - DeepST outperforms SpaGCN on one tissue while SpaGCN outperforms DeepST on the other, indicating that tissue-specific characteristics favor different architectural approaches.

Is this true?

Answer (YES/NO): NO